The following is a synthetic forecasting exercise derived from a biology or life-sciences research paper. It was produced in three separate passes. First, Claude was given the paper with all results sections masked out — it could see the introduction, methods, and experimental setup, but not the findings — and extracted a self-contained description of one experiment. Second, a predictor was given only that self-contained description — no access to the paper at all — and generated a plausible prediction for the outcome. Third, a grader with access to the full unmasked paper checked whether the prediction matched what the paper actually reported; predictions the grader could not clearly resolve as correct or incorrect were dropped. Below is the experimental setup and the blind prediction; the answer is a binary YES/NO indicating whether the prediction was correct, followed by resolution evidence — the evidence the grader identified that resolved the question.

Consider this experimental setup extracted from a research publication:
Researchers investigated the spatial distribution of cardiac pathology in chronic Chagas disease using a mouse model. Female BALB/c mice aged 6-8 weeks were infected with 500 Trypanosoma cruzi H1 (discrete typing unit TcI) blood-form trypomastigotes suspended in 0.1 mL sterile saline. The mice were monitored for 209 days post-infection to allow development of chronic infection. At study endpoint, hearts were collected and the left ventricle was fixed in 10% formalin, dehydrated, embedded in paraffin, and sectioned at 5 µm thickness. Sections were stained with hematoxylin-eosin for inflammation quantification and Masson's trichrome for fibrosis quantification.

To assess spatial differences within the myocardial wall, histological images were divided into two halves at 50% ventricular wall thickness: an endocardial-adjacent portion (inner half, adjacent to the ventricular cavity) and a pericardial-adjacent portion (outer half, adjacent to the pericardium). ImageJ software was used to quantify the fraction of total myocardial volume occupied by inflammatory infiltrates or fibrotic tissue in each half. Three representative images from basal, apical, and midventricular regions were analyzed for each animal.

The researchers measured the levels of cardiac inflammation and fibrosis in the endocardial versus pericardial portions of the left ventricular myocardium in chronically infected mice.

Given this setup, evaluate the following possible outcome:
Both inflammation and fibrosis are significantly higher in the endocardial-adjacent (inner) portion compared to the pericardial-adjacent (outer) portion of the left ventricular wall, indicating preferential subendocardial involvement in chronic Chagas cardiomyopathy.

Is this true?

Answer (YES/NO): NO